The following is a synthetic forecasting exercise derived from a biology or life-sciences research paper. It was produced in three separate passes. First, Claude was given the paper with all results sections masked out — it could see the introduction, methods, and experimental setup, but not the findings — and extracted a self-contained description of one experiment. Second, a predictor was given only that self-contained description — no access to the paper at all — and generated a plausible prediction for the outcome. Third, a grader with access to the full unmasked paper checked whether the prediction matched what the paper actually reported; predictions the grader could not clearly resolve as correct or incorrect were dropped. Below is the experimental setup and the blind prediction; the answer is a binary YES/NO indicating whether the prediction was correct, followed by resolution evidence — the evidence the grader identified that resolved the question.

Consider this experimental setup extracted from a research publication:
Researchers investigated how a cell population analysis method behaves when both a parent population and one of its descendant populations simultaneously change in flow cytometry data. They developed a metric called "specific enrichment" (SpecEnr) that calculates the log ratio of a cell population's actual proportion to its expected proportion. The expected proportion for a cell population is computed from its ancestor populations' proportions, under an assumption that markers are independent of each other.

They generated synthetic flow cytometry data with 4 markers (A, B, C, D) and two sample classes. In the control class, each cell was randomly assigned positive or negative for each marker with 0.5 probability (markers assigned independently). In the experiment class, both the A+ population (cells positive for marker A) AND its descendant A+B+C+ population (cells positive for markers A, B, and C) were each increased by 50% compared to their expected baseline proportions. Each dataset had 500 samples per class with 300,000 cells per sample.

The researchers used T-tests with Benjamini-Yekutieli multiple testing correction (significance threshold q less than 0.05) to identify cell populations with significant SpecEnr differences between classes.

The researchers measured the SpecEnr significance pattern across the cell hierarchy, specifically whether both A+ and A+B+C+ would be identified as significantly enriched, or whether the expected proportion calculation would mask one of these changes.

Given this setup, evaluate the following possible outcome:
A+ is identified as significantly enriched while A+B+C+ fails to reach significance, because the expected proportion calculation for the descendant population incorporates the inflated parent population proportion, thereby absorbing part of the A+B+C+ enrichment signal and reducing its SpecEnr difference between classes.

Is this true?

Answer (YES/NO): NO